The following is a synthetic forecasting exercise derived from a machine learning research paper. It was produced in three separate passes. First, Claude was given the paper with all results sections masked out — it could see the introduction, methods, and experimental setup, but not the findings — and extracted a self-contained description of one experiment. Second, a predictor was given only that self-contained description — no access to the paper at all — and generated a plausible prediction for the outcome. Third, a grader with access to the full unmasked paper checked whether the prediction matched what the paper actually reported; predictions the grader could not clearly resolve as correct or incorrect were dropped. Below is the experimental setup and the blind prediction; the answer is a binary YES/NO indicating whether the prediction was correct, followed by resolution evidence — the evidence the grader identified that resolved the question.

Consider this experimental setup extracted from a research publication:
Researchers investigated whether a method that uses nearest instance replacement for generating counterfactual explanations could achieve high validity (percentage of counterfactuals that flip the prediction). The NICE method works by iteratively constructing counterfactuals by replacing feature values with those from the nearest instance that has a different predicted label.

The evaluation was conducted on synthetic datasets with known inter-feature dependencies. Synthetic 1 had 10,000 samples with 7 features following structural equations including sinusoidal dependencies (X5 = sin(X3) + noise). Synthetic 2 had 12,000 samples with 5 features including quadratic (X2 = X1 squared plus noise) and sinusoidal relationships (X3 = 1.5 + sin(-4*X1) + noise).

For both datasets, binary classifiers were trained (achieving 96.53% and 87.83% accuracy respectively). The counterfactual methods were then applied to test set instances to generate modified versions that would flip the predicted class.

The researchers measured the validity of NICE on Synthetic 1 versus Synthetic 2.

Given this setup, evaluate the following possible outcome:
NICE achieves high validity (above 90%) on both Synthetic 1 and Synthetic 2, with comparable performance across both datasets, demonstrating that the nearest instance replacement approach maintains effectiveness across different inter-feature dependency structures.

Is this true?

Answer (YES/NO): NO